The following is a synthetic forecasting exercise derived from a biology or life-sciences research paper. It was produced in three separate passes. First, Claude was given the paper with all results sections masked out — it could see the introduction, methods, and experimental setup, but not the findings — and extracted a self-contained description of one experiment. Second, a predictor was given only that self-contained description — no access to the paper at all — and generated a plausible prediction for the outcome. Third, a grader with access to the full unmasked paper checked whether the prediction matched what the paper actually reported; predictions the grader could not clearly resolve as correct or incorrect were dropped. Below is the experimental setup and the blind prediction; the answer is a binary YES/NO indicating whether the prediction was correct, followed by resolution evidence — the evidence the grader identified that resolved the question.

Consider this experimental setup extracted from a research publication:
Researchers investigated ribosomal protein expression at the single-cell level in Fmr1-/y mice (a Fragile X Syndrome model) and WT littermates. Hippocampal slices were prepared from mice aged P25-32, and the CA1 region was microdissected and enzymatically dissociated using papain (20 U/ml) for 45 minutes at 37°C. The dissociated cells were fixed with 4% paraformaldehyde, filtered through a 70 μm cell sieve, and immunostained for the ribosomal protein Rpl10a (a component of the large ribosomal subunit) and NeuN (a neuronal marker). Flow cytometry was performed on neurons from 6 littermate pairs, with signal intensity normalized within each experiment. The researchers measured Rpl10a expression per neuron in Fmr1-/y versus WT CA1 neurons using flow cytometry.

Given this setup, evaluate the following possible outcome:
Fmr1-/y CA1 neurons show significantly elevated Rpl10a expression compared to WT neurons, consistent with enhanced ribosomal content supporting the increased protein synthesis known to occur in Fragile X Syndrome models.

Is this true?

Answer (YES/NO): YES